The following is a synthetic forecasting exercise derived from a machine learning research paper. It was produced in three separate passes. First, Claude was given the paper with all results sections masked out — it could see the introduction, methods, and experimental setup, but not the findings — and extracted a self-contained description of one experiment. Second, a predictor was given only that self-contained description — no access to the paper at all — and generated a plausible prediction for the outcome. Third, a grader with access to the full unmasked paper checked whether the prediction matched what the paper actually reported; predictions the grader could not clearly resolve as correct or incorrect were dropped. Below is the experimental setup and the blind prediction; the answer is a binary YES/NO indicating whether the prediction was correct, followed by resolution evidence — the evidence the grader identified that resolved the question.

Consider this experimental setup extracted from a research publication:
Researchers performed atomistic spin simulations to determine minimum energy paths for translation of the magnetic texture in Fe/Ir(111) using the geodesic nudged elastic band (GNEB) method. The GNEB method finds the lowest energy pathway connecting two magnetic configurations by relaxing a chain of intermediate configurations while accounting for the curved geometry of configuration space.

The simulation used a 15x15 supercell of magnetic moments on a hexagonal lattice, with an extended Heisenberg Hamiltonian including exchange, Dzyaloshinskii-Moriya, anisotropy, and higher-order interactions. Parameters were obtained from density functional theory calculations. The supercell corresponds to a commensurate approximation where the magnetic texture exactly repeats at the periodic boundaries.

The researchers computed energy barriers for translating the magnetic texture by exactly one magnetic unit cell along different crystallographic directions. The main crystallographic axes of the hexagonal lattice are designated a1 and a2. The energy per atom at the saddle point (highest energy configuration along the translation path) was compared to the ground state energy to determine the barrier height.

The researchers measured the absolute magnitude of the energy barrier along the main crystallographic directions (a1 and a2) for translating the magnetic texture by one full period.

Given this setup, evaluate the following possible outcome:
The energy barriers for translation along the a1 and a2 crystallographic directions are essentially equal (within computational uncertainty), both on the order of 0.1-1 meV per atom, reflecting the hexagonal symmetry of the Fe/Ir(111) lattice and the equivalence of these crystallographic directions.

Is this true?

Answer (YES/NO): YES